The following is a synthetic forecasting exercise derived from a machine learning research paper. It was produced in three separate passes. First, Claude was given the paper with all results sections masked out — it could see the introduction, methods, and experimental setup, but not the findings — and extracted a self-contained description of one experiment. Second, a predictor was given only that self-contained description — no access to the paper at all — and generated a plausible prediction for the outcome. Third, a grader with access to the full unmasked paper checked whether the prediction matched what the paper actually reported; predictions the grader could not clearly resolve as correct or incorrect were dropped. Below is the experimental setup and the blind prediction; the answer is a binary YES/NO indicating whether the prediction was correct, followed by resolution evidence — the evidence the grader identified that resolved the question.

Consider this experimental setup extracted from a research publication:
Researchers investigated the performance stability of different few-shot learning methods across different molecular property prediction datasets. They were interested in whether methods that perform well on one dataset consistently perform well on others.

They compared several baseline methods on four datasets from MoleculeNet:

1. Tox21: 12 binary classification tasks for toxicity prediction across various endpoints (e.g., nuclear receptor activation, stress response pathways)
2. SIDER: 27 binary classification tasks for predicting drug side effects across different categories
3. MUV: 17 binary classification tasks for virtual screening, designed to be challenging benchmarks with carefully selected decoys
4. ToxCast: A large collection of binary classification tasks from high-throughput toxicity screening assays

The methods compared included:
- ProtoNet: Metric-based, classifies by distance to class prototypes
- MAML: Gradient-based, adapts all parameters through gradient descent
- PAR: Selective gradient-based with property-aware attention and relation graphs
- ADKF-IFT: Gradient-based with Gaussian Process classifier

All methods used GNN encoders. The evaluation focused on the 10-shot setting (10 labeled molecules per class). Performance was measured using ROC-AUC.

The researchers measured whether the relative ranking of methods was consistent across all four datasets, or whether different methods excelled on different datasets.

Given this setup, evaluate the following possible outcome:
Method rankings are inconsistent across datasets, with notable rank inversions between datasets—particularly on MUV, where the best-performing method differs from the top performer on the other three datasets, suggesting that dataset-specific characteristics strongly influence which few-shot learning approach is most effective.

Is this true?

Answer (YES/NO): YES